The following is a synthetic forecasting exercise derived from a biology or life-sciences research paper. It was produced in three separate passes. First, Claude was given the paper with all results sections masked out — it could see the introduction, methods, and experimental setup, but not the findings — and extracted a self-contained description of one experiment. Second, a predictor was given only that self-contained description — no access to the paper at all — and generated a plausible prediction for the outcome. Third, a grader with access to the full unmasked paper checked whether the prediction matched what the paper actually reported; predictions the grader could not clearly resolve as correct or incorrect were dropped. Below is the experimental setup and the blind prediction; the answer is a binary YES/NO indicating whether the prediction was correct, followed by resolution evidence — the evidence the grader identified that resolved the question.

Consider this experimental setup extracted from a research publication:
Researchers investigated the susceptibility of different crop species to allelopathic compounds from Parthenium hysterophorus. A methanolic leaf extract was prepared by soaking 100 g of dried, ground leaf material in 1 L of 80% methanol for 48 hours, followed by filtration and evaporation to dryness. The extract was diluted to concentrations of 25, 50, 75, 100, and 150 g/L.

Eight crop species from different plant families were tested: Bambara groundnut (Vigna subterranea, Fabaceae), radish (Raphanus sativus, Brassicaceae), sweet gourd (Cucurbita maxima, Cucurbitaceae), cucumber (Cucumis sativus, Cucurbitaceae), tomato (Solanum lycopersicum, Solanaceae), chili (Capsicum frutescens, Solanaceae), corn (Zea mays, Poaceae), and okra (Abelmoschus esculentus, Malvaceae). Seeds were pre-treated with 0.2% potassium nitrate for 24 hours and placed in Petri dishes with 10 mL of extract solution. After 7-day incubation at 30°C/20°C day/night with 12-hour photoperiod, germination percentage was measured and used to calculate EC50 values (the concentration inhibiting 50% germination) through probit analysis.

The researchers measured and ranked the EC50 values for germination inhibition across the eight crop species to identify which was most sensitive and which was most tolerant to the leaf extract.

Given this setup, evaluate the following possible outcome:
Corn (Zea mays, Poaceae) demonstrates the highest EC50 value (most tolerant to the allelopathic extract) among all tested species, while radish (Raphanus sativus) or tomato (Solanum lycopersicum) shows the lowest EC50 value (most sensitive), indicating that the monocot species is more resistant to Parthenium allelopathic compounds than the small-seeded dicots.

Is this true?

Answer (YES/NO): NO